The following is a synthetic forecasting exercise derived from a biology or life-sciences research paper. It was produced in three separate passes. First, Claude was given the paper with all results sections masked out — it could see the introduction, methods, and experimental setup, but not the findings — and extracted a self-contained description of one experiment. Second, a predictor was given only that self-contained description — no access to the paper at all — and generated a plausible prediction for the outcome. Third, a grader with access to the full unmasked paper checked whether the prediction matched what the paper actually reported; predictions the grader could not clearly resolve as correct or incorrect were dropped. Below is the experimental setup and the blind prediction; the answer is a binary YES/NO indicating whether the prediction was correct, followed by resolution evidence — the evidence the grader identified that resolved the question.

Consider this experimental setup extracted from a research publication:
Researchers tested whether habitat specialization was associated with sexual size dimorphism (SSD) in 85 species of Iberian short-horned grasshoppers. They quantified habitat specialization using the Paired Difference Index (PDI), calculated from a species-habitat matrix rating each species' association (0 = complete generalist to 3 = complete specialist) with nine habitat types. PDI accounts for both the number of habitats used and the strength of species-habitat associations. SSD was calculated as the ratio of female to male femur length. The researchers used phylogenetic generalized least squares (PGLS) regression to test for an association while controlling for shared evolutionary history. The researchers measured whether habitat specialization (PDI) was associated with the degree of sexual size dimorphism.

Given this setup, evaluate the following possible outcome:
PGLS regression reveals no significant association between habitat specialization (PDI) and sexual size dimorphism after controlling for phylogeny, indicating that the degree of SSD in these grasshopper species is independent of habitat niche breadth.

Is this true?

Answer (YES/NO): YES